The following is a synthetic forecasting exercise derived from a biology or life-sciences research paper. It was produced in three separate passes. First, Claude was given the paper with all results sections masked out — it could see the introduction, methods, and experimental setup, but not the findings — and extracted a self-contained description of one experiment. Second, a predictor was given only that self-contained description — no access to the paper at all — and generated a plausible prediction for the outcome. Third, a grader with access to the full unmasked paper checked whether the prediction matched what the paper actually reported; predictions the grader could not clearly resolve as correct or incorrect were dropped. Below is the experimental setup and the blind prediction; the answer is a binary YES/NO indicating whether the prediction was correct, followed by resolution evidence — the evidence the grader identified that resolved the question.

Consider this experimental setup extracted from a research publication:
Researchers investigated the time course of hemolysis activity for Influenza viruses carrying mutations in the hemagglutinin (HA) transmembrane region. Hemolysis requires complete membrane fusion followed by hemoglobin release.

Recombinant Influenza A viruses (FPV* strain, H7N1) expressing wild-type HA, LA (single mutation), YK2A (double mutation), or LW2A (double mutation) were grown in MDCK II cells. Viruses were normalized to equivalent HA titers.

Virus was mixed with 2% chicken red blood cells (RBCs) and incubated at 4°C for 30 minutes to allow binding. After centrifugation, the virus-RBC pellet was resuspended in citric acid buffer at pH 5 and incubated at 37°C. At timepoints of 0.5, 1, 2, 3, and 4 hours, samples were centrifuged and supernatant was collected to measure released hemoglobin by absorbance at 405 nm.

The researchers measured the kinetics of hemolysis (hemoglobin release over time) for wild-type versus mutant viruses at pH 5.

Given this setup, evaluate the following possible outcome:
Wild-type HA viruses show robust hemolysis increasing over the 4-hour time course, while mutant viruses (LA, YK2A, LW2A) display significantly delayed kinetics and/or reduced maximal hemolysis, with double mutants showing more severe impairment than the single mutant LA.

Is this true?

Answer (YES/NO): NO